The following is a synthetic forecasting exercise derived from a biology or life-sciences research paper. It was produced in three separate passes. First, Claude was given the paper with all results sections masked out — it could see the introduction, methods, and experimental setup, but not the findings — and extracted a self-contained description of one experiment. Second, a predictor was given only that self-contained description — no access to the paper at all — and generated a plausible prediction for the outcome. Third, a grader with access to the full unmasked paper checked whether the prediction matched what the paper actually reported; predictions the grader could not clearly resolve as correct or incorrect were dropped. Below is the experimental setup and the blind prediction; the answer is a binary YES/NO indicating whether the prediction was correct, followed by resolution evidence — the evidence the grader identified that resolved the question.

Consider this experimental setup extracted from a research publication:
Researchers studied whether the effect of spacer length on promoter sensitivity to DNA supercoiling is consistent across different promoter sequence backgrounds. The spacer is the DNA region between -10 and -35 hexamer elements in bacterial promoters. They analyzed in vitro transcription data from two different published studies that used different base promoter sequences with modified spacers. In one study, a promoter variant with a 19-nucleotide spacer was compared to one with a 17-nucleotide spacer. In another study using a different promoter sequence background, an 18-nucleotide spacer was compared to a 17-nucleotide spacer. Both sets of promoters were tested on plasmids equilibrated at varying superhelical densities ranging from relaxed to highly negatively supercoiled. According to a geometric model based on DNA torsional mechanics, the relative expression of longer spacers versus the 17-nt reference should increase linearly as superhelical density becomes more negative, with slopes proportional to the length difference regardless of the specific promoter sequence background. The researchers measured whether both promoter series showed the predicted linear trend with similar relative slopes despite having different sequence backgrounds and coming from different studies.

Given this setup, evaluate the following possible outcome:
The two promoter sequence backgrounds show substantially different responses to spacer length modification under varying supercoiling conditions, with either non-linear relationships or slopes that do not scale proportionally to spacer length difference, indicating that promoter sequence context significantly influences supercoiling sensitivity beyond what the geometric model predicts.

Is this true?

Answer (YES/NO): NO